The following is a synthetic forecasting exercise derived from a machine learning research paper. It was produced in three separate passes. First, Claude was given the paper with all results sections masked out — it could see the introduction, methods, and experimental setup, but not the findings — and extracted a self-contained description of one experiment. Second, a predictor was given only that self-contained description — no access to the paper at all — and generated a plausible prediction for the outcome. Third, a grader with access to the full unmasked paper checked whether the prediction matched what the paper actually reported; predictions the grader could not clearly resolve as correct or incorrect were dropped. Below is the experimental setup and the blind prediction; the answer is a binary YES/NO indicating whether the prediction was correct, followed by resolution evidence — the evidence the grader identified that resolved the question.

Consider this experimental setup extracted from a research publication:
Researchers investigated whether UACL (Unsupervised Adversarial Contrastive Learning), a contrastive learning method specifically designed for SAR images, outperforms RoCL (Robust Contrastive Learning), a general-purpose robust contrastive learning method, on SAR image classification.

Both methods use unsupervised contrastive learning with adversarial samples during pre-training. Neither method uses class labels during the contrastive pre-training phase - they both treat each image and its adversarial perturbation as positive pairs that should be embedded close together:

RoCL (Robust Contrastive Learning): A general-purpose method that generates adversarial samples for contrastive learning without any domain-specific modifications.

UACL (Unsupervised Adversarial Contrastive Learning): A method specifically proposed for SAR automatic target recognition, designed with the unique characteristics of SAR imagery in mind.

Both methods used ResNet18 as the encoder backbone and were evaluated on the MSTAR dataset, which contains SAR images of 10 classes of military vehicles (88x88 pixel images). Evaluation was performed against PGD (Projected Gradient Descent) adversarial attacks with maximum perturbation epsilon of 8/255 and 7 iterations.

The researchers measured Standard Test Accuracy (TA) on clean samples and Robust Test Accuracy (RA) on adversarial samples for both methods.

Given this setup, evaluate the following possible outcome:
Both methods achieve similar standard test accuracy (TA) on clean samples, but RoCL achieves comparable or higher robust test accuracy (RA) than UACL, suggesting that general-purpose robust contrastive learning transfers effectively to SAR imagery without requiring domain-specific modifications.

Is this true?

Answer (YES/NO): NO